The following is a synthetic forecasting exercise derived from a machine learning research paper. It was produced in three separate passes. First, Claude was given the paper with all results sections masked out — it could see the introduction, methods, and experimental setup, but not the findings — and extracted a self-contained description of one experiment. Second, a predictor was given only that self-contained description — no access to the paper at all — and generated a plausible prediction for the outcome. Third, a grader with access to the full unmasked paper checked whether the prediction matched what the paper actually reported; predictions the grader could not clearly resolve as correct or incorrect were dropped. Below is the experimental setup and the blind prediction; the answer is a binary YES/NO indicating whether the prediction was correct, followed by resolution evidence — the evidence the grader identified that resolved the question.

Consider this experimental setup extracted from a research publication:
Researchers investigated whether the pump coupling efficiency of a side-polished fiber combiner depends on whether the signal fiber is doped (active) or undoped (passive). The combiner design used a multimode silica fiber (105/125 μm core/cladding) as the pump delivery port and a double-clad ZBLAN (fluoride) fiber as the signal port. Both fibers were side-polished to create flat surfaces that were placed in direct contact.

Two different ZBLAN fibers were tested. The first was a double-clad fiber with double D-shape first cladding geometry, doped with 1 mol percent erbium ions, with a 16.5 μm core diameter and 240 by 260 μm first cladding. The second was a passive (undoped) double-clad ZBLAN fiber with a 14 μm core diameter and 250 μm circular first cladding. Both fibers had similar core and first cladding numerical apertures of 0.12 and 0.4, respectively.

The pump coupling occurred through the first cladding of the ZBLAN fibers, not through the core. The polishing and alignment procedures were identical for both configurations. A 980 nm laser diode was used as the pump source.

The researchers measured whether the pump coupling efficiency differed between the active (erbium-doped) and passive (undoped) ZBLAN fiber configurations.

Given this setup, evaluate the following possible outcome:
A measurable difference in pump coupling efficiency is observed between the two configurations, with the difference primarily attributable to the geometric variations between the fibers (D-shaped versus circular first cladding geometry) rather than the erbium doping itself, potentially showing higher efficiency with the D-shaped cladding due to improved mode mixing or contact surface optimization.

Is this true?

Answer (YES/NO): NO